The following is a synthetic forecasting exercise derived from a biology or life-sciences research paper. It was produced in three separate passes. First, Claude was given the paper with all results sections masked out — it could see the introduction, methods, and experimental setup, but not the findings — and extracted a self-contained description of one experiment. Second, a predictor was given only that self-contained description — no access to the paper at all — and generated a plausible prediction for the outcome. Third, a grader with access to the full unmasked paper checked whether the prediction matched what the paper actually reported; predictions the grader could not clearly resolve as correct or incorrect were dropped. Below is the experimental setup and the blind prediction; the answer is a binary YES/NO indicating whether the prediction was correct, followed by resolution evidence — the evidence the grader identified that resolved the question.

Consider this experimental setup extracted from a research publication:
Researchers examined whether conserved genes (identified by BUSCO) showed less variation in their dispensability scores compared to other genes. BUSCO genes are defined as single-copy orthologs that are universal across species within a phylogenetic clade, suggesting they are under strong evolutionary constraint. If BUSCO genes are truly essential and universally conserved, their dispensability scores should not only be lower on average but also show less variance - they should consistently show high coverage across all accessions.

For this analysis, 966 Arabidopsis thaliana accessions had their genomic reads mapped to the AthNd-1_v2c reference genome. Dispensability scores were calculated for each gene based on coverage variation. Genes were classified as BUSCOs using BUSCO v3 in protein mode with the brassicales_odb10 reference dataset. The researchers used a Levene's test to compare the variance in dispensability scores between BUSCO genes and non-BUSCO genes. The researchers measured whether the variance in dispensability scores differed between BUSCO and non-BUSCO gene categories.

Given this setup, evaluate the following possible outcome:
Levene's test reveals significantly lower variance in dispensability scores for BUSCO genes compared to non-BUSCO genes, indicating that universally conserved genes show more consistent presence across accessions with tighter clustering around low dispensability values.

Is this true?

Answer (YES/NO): YES